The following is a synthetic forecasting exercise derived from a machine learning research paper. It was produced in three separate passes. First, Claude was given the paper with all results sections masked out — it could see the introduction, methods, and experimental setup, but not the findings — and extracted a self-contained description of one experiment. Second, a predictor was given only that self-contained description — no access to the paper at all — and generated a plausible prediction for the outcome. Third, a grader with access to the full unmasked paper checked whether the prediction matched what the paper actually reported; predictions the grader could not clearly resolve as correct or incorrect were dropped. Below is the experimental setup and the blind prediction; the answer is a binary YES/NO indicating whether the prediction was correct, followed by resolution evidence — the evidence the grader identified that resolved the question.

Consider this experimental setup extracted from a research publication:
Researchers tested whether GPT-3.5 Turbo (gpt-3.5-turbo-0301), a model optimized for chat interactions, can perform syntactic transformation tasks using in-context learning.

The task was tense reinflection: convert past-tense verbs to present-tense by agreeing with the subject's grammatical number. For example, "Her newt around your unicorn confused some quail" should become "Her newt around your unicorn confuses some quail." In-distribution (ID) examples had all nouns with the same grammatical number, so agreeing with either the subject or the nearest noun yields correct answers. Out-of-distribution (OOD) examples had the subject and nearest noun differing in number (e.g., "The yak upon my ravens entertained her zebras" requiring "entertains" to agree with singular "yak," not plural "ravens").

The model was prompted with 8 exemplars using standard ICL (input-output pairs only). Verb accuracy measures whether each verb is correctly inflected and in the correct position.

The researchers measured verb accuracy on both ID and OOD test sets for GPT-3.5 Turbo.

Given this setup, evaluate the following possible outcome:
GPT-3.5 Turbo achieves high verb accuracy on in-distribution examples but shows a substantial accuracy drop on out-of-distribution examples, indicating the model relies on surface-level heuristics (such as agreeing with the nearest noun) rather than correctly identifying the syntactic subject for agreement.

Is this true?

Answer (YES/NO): NO